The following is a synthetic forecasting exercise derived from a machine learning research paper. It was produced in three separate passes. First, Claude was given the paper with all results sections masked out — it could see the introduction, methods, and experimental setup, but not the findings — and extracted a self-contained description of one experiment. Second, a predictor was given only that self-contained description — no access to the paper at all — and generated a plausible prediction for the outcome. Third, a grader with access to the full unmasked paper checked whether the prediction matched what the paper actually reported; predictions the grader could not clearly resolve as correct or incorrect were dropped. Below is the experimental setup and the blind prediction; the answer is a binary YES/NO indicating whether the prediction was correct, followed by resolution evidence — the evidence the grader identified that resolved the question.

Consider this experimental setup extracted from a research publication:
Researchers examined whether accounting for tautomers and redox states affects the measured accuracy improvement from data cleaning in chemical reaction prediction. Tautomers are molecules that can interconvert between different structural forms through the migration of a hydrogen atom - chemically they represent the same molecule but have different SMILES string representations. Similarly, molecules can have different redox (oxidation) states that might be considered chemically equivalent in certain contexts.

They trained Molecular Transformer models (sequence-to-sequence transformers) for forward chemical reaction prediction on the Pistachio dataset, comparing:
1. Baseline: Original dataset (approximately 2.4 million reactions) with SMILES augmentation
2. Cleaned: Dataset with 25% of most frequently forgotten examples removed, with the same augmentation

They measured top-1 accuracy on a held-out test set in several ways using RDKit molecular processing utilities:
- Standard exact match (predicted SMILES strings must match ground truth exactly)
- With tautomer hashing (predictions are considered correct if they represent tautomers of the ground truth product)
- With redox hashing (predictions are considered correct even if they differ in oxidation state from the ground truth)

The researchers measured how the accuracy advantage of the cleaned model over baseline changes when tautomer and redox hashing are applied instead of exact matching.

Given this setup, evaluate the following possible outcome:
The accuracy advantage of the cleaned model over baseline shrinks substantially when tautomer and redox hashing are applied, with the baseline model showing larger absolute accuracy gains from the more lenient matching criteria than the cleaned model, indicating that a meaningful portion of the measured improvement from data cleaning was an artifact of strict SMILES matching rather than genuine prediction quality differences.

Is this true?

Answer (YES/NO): NO